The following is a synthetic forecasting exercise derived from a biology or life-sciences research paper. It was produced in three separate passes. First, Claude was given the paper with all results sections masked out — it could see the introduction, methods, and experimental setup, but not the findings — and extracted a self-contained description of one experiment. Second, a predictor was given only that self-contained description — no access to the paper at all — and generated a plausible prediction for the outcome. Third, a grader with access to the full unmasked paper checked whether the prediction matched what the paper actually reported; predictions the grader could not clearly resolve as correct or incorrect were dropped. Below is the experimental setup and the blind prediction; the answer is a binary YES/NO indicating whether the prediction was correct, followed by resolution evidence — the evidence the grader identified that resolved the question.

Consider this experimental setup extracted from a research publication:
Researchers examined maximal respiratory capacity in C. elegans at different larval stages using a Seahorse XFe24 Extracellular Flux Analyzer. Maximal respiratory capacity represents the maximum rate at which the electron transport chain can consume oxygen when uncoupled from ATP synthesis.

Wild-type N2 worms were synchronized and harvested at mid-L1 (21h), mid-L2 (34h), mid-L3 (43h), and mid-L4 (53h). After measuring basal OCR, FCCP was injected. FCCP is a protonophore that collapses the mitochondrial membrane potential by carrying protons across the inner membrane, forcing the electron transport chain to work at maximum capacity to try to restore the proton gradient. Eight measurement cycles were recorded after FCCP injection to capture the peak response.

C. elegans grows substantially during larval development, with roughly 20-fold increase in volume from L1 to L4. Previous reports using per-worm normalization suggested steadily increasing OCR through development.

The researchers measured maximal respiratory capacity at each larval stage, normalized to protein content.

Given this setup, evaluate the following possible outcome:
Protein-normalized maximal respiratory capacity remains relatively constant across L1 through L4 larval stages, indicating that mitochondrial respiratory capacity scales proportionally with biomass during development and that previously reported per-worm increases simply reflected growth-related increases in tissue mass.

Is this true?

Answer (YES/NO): NO